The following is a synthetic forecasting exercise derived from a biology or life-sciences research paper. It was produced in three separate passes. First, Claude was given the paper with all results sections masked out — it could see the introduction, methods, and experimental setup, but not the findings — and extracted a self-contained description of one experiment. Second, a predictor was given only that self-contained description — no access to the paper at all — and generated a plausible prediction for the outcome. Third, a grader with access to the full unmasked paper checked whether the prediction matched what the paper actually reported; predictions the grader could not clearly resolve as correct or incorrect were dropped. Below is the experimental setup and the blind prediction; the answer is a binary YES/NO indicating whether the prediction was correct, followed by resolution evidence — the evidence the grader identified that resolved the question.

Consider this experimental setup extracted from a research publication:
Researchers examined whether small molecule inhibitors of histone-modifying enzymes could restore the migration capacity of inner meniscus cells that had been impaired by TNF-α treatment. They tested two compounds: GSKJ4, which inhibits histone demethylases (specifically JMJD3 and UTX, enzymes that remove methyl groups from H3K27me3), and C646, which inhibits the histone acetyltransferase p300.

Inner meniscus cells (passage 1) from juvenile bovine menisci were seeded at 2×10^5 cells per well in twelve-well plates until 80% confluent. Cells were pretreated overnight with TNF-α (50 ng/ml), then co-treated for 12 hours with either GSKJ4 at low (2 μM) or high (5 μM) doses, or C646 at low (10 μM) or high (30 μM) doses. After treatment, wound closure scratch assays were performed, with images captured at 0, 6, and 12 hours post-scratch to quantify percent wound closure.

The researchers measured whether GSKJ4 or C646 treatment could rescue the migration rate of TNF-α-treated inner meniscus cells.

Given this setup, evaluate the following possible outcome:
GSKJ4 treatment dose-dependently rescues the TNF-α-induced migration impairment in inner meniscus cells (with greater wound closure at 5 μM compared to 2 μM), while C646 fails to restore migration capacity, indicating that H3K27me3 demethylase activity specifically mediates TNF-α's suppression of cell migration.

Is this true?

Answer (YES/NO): NO